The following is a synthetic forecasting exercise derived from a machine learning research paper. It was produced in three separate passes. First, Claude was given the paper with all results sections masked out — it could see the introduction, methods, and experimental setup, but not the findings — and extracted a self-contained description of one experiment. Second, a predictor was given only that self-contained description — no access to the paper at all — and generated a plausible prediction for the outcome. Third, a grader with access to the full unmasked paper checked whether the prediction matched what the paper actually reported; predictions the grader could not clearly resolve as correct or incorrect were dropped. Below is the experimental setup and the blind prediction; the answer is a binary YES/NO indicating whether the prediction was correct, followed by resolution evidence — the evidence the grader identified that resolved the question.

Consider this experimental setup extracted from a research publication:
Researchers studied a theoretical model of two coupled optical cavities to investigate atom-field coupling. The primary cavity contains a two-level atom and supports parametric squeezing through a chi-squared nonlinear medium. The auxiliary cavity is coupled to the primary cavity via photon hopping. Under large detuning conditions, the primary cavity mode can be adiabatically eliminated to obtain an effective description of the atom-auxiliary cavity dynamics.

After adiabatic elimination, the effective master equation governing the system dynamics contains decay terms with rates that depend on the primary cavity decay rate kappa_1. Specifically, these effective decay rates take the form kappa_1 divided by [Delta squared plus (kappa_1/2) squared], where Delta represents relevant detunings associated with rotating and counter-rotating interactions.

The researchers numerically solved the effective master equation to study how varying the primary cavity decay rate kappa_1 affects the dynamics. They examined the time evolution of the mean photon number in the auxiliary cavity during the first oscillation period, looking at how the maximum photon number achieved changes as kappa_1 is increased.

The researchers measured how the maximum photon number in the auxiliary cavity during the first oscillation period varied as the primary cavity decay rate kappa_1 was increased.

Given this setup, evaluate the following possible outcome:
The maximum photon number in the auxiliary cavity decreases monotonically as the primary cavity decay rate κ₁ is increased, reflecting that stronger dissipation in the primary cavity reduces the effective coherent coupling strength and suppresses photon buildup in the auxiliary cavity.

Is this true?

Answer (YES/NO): YES